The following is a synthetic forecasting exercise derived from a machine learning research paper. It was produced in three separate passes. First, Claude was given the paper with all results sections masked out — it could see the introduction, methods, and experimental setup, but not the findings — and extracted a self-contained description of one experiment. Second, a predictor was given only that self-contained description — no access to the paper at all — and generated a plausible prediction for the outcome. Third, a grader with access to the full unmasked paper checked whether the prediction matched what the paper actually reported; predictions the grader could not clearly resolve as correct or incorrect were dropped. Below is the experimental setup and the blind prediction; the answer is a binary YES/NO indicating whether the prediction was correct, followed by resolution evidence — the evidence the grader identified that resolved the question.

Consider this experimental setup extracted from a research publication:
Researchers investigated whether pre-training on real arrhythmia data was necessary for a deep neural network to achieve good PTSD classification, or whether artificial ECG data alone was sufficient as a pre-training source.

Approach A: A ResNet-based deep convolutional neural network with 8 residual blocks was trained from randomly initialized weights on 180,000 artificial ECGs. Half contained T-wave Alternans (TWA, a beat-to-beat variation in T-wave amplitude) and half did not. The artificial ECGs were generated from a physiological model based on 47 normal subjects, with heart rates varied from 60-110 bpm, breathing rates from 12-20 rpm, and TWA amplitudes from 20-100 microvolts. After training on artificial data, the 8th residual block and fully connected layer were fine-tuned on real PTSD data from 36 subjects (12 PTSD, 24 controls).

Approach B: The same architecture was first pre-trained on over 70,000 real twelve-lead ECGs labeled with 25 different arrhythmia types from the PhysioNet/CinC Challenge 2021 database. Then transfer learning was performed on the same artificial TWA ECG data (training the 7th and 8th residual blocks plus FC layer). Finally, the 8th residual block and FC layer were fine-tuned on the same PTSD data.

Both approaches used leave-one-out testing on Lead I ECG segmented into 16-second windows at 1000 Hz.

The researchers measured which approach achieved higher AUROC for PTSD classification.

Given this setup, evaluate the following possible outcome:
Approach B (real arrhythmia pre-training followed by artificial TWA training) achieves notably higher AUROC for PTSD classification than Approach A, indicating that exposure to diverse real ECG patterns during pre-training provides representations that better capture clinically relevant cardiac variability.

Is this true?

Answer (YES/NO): NO